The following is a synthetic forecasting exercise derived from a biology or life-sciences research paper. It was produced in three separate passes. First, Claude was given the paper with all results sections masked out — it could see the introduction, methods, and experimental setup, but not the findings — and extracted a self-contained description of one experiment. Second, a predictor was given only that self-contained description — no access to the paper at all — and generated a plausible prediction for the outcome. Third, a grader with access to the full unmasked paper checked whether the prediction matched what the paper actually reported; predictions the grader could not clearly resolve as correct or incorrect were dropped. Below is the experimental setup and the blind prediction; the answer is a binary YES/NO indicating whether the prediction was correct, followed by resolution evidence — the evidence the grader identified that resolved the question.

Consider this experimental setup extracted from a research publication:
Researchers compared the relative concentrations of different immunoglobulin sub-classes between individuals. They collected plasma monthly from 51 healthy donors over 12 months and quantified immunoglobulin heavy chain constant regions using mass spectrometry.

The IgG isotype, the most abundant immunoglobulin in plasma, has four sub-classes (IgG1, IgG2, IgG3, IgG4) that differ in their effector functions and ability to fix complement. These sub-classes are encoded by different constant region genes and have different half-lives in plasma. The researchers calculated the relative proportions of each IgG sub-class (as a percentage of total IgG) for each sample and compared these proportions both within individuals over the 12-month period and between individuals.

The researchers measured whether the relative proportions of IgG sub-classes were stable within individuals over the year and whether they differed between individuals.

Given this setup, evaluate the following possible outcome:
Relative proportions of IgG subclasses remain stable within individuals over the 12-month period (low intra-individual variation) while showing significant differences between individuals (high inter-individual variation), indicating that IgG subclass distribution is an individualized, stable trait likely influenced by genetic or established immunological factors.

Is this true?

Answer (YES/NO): YES